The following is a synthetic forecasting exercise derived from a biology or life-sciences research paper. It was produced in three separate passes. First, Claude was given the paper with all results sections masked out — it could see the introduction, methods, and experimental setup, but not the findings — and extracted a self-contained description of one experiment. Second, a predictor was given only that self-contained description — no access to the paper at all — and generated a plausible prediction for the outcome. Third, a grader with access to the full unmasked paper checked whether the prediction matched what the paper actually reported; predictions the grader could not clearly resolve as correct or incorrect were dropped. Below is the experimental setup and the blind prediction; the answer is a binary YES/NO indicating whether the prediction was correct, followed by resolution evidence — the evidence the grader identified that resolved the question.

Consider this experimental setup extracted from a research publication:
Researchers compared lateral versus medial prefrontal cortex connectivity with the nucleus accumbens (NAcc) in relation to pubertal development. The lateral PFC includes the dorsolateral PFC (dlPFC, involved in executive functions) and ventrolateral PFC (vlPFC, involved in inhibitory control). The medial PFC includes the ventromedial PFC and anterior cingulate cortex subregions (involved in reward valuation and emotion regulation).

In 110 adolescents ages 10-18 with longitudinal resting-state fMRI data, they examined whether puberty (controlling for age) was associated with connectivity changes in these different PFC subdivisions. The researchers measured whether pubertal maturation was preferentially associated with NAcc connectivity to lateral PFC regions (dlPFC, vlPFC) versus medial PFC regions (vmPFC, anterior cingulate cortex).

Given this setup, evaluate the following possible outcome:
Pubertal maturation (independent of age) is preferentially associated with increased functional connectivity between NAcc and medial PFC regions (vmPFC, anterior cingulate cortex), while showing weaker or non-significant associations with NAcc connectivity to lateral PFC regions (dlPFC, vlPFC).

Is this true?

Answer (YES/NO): NO